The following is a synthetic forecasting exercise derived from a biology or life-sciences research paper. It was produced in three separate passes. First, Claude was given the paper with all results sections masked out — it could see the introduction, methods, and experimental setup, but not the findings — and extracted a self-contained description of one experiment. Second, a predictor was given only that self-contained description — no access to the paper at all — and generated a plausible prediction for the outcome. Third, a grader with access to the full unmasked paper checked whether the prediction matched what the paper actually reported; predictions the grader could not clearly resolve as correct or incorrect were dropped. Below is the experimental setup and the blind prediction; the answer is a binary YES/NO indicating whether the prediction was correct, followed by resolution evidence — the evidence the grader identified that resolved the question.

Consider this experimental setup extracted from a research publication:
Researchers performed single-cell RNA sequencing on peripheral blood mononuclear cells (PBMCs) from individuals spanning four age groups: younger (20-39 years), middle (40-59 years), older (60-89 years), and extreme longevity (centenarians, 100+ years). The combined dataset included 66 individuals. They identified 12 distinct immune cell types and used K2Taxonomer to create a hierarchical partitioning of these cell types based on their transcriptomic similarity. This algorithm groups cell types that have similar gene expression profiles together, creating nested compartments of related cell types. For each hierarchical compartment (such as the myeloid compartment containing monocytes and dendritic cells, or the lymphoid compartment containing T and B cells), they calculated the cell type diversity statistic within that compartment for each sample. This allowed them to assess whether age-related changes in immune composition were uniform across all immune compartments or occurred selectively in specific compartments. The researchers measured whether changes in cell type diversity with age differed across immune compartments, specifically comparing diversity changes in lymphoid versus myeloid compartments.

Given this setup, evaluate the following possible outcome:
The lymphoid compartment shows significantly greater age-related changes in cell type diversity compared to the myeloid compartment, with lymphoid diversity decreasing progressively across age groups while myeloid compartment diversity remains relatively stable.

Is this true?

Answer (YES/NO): NO